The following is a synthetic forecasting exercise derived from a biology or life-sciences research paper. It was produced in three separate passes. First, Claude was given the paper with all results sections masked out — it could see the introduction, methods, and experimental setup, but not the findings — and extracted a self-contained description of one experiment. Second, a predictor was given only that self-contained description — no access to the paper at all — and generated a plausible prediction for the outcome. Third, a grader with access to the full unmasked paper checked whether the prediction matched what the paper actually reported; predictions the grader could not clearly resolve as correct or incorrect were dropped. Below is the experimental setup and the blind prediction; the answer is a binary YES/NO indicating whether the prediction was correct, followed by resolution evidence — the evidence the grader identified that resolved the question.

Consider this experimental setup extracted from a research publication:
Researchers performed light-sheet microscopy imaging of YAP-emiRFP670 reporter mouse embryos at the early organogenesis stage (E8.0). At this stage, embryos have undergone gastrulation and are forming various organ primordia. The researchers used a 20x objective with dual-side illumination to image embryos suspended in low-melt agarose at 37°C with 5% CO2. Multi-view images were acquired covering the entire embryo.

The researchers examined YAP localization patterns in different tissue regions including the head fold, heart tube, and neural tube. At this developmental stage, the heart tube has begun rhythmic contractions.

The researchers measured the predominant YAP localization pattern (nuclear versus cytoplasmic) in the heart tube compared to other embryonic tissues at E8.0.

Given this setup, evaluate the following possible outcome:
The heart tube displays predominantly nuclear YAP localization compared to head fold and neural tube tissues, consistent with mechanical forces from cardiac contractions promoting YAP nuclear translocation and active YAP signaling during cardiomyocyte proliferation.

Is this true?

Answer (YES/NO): YES